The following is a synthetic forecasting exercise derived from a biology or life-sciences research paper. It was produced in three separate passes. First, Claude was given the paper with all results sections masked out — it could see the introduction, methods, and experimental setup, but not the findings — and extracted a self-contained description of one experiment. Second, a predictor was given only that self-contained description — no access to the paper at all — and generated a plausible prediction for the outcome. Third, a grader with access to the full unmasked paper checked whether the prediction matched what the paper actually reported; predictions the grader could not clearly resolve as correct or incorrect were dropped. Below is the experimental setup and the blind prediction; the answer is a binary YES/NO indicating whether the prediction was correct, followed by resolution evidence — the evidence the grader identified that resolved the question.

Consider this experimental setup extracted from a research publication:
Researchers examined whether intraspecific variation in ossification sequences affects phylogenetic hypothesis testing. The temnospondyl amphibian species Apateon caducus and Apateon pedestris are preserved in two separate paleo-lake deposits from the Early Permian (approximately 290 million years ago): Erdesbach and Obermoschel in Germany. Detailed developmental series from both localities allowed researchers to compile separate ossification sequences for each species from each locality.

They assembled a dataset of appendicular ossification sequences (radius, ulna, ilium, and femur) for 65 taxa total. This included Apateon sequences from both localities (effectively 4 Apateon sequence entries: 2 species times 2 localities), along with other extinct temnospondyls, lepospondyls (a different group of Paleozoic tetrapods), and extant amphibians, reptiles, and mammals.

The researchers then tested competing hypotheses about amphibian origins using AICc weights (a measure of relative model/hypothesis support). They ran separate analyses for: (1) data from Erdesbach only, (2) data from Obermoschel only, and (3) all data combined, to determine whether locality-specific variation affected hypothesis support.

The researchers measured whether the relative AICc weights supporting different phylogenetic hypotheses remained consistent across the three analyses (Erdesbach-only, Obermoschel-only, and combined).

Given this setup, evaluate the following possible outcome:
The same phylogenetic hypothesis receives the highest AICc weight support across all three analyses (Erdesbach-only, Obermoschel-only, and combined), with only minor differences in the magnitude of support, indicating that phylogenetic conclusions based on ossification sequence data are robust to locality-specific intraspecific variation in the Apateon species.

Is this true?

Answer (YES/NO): YES